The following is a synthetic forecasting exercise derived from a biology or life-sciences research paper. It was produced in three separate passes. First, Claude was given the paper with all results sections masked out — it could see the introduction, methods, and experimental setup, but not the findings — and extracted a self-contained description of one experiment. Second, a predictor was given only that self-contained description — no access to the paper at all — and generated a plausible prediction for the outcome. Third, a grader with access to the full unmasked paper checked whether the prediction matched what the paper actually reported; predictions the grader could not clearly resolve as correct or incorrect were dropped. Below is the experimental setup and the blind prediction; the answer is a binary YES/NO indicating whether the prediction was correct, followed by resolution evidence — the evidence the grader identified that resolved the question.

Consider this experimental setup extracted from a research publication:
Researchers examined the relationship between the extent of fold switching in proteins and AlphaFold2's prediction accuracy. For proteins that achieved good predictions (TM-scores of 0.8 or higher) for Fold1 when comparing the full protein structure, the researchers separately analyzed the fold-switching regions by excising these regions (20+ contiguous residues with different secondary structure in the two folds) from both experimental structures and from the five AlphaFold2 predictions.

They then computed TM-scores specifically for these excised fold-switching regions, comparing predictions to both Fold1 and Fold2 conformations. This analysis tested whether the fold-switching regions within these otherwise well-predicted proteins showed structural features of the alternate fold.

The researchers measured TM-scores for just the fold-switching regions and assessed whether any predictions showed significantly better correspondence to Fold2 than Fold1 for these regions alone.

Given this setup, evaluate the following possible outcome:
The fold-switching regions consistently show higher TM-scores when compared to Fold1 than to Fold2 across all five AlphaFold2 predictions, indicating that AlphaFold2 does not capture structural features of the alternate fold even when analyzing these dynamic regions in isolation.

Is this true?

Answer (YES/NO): YES